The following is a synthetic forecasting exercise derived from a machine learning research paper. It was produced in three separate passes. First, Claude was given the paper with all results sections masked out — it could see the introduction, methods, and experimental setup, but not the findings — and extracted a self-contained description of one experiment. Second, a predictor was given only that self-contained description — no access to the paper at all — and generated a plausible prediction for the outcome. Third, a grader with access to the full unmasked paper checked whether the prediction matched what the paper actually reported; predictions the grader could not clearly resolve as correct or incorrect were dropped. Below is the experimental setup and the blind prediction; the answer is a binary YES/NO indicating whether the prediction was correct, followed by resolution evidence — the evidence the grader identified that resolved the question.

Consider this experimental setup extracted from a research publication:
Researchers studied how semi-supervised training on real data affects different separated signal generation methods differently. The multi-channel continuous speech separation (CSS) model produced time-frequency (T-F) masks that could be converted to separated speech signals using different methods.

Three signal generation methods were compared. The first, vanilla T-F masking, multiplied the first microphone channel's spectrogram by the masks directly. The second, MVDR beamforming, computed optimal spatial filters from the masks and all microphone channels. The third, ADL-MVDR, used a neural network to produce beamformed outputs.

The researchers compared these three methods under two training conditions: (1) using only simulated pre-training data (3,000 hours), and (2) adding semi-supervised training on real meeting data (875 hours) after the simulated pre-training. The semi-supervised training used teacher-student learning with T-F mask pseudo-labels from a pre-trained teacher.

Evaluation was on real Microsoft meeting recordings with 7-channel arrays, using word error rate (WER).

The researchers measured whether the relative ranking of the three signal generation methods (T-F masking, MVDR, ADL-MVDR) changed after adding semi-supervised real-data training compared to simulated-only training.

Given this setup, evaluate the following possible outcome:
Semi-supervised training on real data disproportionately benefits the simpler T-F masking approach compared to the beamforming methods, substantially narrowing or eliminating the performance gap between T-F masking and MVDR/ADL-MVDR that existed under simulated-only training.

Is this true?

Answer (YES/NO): NO